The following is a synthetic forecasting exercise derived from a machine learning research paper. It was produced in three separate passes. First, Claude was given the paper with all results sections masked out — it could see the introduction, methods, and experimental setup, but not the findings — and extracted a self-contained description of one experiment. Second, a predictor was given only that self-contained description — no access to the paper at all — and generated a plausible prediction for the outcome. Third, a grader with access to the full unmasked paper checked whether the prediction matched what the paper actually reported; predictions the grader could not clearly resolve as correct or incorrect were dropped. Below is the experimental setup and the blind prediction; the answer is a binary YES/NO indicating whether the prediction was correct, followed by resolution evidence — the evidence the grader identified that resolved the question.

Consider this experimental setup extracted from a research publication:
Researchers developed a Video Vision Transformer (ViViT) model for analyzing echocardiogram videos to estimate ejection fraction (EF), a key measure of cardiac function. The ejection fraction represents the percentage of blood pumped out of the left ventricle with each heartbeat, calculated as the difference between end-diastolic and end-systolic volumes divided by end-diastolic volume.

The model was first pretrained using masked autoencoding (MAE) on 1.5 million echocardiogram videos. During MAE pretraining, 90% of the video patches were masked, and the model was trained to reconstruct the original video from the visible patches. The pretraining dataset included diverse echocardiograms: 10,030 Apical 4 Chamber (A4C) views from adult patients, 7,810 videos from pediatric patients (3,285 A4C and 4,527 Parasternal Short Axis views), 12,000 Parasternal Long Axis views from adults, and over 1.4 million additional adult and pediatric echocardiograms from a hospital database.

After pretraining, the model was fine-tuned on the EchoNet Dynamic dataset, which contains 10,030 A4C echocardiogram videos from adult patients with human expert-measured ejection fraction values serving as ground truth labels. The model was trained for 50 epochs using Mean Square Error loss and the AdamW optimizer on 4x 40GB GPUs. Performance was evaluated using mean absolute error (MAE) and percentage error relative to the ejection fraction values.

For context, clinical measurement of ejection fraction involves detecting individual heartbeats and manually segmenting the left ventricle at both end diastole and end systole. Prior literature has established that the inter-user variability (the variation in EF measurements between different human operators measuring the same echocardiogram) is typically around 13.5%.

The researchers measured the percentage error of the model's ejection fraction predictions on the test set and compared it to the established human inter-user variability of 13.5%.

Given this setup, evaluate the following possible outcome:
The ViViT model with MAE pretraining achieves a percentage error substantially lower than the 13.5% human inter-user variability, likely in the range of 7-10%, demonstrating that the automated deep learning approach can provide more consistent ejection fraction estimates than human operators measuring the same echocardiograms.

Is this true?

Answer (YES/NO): YES